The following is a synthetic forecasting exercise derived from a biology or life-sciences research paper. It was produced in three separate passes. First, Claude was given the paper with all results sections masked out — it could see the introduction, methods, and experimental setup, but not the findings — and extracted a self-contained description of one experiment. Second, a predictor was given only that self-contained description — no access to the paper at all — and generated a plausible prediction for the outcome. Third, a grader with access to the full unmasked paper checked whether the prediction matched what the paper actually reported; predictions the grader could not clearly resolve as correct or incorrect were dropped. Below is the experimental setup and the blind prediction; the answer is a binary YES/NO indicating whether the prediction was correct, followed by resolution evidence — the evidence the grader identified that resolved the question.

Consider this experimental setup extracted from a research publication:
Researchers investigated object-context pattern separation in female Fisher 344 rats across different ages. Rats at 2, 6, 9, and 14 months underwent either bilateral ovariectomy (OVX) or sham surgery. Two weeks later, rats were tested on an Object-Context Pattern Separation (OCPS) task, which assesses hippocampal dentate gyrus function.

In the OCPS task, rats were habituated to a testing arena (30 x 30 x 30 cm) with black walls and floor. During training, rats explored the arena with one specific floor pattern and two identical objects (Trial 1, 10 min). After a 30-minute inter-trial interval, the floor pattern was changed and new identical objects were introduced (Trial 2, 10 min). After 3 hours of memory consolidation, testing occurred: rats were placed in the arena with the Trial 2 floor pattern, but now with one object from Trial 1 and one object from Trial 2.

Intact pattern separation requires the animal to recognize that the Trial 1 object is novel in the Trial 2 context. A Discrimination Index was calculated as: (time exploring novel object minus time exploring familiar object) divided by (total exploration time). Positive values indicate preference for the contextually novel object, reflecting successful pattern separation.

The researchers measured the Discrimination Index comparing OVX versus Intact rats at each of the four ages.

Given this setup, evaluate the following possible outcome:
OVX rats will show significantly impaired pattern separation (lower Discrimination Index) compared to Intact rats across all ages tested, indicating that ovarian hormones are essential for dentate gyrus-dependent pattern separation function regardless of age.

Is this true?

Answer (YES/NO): NO